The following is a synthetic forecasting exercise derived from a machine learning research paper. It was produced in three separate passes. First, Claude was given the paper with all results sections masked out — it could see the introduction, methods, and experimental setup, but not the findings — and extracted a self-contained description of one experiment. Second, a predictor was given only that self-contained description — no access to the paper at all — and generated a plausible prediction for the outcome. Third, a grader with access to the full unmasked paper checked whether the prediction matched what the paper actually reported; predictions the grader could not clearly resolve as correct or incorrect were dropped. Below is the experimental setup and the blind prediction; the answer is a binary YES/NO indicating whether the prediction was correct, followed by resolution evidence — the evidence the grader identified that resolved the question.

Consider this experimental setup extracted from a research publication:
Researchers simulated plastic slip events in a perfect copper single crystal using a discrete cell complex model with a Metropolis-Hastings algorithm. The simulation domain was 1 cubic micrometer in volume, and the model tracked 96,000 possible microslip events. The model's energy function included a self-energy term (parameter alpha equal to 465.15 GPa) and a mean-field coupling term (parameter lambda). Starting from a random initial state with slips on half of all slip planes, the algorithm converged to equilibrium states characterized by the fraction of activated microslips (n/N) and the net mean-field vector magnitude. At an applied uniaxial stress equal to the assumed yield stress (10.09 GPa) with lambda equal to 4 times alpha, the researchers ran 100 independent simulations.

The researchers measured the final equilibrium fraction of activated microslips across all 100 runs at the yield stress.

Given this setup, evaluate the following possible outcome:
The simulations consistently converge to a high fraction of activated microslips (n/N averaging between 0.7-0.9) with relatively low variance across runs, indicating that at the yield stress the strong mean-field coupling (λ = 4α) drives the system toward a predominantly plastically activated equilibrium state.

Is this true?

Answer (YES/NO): NO